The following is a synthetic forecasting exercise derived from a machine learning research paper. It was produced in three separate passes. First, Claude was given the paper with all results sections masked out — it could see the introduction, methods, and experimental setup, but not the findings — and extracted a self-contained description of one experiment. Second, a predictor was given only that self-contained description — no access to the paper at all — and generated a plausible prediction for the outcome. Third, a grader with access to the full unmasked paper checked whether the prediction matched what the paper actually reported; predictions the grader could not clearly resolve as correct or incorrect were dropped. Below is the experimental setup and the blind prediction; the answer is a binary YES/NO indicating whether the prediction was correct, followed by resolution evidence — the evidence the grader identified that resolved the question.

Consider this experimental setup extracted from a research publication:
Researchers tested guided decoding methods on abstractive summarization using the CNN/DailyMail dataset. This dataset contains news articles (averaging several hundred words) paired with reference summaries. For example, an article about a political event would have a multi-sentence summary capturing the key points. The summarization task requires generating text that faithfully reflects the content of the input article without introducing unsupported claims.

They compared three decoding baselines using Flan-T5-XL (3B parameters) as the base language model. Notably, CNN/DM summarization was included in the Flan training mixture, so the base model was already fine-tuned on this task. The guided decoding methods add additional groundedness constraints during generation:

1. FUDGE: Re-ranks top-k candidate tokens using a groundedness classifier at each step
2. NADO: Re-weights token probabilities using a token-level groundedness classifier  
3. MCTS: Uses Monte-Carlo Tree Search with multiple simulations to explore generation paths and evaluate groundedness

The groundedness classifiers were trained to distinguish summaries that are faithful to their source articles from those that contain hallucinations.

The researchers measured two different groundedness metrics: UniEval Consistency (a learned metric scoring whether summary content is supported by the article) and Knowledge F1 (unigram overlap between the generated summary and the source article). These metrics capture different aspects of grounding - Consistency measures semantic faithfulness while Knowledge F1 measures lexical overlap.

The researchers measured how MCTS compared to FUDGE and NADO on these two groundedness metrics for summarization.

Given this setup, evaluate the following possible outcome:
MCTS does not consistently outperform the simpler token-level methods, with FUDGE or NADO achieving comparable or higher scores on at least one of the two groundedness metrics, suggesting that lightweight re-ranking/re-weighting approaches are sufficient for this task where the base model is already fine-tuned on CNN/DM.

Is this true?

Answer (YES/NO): YES